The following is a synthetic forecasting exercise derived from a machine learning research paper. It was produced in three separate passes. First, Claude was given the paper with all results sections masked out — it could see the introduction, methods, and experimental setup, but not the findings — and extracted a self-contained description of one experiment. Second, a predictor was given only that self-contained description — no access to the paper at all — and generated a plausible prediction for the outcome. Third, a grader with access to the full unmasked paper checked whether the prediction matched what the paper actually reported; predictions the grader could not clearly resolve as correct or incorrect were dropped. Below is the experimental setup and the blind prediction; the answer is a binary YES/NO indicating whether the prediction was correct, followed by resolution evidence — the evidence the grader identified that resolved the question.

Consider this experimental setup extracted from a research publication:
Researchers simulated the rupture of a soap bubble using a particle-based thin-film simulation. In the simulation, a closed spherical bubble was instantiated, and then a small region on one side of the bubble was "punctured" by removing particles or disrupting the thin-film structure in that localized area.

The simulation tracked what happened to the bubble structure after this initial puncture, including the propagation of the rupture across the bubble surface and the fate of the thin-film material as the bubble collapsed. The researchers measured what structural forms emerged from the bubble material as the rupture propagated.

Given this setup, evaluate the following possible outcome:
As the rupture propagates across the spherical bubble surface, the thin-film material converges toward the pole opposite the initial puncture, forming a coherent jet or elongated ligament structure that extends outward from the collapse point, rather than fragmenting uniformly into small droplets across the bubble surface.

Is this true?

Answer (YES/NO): NO